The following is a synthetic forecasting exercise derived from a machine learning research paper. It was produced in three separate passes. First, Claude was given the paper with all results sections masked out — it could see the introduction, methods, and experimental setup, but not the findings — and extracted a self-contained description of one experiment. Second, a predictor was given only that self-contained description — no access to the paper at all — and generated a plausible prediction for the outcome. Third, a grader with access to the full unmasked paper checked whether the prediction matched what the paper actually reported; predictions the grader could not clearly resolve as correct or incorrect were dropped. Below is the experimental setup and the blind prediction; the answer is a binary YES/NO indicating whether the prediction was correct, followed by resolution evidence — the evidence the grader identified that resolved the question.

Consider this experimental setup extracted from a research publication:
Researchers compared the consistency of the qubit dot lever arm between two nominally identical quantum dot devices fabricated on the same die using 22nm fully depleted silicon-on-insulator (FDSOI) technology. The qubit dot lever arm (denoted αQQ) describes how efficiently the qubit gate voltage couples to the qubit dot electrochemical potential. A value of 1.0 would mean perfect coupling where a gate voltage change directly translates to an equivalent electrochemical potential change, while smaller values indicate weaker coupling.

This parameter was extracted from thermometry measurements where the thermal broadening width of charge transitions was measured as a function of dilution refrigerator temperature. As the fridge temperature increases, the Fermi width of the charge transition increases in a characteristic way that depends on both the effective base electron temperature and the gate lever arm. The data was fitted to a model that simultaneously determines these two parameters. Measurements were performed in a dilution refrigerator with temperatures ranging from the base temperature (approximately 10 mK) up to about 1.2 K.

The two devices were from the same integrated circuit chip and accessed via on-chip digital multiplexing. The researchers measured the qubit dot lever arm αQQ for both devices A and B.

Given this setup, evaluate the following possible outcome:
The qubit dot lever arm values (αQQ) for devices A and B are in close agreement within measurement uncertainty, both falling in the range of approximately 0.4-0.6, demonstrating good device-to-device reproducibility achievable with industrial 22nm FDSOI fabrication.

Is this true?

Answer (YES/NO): YES